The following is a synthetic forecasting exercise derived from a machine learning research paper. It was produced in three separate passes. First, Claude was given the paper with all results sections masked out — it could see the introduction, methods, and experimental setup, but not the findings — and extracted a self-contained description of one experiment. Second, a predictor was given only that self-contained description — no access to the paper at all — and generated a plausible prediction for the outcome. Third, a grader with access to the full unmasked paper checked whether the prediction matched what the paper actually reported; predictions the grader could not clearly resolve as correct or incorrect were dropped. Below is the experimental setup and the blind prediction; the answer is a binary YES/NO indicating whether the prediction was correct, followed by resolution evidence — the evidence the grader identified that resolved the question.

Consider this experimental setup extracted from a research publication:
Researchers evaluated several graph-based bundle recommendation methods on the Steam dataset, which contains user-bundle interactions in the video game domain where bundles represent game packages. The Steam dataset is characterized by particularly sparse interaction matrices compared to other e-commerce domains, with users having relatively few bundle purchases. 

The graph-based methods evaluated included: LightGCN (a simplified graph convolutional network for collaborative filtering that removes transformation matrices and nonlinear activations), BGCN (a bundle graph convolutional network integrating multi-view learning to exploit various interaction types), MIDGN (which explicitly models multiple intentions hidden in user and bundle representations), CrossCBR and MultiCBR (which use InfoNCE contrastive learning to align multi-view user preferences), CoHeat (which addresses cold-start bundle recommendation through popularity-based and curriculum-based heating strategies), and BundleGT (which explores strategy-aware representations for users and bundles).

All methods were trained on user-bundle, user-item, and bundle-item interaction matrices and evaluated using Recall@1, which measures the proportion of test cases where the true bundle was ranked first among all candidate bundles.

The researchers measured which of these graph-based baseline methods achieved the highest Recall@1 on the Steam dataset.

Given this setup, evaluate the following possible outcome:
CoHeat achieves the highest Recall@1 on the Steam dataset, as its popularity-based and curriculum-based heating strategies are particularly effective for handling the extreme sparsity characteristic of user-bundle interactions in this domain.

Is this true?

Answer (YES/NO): YES